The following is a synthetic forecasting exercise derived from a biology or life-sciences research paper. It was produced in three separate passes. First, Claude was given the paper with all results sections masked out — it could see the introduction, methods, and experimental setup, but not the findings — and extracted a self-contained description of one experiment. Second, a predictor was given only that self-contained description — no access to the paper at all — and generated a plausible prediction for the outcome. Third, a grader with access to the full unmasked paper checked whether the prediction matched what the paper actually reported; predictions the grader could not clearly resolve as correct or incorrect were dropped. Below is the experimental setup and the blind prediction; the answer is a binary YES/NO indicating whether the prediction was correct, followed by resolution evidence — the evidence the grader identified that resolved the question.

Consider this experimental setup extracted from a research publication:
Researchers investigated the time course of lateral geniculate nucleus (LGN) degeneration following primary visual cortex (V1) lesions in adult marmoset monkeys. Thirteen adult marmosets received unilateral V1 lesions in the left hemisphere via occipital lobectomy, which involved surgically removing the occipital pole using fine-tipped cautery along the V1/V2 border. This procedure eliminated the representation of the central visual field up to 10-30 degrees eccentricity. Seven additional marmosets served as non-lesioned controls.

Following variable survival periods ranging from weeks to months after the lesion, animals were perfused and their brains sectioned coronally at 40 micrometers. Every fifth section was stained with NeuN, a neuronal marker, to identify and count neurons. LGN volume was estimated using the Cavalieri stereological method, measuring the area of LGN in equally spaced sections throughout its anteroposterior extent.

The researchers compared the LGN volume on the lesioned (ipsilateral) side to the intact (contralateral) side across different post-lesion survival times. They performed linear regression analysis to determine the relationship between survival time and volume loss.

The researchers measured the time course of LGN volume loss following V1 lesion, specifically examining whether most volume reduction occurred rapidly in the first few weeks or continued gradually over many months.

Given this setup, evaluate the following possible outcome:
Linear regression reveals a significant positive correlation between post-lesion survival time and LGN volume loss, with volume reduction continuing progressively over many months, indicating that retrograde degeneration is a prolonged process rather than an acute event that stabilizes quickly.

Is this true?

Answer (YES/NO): NO